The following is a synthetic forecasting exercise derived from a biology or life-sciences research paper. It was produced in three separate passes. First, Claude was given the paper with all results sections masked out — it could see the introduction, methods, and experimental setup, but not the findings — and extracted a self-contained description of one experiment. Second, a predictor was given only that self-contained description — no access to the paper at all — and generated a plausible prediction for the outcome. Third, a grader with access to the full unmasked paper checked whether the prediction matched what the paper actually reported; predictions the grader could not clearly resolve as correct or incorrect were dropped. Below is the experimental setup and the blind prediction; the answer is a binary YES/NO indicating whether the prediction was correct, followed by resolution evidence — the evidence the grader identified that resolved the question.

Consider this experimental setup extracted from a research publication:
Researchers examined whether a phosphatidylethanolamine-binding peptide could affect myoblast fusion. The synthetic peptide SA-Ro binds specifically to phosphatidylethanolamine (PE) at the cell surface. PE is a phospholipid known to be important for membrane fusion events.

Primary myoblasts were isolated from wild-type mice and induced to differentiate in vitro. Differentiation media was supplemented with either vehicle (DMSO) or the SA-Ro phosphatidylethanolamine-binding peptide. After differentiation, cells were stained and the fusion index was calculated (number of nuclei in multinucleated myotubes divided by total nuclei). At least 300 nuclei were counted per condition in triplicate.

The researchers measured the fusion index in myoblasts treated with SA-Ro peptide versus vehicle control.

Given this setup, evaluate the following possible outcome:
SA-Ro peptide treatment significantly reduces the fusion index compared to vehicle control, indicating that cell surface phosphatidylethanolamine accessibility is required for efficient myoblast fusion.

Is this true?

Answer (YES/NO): YES